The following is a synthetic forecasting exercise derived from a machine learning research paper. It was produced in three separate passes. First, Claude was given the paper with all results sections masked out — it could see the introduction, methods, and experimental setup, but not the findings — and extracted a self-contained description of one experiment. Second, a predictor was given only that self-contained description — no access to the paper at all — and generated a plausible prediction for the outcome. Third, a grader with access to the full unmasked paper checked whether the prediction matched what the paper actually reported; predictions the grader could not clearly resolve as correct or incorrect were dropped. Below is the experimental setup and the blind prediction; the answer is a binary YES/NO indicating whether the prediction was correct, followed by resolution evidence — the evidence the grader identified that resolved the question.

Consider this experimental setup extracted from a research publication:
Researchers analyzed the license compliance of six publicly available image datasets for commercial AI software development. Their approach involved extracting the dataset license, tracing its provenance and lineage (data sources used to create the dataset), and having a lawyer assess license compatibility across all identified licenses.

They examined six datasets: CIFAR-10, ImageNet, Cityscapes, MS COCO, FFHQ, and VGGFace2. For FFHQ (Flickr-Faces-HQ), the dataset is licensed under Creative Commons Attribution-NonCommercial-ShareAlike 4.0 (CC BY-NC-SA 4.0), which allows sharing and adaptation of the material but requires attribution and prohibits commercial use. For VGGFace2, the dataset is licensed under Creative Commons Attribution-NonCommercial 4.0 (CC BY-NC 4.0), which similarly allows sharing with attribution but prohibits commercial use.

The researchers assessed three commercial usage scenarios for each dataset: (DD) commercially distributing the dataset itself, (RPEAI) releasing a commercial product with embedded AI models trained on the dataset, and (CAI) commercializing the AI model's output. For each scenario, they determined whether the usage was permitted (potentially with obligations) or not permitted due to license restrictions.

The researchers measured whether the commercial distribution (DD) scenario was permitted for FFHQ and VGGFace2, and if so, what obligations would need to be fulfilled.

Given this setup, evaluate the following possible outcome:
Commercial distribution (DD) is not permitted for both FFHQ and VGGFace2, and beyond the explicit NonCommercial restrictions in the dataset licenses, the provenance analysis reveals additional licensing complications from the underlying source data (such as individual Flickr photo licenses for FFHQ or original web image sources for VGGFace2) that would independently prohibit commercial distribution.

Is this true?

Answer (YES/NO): NO